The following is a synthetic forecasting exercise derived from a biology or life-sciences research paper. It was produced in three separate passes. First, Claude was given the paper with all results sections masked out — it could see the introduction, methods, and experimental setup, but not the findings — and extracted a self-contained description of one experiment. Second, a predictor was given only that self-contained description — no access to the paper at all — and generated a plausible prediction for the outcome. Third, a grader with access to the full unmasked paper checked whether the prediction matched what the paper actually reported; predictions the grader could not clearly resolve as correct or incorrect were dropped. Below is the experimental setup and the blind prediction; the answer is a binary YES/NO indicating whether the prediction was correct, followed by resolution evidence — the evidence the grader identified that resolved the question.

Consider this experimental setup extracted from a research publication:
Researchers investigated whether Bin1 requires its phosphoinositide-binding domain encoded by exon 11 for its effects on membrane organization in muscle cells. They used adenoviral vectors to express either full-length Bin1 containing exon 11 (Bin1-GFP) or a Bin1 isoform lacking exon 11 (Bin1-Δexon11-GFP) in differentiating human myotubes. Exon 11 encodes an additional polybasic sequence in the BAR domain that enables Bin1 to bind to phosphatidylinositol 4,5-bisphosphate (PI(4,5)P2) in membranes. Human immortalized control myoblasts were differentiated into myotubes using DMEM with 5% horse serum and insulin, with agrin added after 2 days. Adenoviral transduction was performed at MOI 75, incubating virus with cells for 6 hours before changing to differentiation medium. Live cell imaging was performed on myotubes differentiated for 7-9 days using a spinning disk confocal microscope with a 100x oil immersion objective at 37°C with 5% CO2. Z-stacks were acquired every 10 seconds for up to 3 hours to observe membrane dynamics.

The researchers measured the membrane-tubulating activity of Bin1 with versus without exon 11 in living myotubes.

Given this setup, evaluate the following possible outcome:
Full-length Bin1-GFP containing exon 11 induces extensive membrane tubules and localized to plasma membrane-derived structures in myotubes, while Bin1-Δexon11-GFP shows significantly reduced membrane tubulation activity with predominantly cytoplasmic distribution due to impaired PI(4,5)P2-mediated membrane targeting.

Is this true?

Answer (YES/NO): NO